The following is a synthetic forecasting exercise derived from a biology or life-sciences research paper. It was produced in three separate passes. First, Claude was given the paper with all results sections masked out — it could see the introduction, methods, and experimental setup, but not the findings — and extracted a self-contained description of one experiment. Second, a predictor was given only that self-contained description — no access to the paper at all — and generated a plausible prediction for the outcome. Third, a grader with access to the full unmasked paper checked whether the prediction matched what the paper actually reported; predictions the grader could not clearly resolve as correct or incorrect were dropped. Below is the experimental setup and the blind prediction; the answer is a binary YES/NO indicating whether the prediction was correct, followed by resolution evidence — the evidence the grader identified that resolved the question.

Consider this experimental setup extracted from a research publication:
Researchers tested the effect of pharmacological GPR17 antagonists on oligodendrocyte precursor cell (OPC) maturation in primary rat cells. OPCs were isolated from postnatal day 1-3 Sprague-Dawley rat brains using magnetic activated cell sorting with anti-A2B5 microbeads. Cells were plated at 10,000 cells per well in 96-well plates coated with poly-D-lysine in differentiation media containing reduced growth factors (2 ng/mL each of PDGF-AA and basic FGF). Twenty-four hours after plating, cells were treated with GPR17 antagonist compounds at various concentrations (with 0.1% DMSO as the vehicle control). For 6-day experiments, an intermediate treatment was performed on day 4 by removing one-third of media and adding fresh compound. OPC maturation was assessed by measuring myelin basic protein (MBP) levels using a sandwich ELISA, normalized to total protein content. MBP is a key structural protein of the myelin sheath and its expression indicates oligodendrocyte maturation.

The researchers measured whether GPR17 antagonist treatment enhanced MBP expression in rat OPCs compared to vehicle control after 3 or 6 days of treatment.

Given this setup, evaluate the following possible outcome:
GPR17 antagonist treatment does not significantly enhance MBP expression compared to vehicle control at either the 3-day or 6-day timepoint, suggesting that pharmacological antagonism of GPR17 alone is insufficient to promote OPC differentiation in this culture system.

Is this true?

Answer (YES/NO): NO